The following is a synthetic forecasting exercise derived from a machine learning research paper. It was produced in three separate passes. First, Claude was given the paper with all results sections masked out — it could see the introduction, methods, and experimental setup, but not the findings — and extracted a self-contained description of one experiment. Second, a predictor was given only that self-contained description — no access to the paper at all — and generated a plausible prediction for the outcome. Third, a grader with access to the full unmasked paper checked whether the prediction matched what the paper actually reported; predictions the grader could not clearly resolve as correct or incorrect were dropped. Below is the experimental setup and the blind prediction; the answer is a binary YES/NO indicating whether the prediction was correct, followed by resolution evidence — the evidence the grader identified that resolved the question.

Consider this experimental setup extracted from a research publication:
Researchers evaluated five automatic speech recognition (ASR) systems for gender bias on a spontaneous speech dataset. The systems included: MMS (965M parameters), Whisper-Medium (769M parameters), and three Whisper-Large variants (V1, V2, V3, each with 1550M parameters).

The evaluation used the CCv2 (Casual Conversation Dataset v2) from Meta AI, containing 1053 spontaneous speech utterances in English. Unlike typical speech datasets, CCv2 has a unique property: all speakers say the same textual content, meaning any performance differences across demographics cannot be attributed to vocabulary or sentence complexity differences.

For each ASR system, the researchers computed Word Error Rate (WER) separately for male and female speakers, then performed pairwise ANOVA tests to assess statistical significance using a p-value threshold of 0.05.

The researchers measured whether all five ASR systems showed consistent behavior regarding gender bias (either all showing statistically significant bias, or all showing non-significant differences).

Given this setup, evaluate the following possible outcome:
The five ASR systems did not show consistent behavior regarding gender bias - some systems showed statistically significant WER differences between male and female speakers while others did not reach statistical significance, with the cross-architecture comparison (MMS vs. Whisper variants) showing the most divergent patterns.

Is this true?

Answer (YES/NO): NO